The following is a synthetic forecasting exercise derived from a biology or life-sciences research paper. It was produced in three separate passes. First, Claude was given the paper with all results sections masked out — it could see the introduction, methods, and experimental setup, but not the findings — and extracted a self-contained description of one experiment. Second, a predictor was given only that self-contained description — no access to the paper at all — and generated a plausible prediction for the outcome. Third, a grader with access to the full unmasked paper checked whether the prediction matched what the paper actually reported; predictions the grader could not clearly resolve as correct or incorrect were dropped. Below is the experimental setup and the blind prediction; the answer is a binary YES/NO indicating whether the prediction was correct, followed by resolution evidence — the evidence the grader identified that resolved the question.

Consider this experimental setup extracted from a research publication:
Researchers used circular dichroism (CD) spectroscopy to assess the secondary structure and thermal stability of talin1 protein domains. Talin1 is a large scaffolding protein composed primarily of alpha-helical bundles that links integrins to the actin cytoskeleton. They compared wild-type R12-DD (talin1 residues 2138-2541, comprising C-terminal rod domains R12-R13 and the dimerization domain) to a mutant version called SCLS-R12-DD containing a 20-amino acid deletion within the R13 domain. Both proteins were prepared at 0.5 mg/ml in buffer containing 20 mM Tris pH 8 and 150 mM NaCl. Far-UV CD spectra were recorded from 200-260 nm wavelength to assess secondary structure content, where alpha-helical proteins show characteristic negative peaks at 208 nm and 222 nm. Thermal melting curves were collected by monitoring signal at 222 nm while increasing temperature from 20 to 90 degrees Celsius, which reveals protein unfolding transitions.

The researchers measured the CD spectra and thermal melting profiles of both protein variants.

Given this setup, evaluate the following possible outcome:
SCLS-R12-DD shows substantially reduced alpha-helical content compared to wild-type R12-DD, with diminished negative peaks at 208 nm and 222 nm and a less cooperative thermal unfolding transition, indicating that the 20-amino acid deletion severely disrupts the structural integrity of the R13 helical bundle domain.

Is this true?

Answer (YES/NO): NO